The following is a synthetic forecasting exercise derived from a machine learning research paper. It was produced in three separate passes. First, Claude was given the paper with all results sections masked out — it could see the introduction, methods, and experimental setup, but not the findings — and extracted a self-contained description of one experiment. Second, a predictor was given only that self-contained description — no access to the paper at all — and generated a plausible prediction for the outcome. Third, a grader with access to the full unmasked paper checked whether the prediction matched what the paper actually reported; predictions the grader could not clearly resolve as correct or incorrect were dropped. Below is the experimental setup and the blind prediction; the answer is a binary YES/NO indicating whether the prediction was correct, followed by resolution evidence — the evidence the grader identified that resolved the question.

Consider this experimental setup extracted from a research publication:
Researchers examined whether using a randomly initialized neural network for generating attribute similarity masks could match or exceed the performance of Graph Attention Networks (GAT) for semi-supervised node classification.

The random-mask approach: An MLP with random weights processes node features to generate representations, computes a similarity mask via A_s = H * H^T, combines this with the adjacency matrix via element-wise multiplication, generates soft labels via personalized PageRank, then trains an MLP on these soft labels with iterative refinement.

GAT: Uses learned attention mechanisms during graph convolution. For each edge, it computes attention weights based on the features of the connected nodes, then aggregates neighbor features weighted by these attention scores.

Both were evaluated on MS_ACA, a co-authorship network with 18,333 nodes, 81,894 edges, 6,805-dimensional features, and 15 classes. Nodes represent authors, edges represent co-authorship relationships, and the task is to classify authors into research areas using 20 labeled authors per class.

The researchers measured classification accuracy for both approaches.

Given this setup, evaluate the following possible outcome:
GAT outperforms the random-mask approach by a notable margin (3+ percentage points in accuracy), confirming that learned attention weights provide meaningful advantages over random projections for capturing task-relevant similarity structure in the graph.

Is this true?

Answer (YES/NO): NO